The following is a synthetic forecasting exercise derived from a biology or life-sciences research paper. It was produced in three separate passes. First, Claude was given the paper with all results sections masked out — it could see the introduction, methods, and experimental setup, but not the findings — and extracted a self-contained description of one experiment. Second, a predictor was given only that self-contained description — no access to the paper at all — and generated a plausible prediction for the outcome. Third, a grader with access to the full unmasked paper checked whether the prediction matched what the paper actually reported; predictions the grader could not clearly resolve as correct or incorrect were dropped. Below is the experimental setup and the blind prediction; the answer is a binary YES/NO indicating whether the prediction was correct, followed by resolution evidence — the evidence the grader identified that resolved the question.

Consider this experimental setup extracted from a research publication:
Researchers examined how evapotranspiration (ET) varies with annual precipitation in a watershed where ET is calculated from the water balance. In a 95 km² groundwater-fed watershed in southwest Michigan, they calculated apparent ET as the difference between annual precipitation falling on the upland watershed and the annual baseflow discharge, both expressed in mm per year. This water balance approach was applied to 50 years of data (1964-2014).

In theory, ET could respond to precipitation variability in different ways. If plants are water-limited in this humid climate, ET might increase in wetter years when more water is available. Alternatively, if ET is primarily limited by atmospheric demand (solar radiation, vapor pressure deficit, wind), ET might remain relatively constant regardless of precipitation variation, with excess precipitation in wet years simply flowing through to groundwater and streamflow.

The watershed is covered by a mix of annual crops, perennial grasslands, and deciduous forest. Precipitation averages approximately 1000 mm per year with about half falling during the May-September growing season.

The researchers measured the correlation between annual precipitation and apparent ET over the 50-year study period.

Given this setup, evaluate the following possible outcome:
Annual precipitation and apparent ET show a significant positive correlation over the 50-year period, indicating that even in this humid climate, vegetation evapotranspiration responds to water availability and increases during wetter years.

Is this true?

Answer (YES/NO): NO